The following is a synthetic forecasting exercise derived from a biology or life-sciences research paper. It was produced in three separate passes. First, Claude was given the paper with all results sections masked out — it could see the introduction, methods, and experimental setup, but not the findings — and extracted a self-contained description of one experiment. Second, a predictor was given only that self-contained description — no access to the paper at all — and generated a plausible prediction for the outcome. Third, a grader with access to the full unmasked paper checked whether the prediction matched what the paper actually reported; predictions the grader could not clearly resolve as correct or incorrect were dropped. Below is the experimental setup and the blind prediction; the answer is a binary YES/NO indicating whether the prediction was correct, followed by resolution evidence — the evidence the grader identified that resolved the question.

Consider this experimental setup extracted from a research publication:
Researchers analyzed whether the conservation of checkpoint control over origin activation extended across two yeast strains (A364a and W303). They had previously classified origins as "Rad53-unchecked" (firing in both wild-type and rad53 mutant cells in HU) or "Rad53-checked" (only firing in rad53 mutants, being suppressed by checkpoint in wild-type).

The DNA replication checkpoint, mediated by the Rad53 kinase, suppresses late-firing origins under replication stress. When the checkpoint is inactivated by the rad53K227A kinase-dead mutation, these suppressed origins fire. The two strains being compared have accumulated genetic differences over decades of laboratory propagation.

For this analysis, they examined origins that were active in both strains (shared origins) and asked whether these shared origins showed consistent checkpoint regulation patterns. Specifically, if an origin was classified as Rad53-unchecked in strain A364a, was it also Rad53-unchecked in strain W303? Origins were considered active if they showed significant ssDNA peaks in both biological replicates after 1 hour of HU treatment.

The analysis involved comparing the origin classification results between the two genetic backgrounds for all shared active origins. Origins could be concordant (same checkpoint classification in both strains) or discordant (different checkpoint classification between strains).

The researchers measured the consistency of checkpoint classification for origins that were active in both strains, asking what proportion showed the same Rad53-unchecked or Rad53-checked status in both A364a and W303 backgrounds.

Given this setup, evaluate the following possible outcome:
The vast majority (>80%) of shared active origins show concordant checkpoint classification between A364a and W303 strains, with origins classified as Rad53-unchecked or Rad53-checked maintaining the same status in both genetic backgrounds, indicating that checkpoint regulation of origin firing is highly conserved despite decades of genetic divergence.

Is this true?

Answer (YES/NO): YES